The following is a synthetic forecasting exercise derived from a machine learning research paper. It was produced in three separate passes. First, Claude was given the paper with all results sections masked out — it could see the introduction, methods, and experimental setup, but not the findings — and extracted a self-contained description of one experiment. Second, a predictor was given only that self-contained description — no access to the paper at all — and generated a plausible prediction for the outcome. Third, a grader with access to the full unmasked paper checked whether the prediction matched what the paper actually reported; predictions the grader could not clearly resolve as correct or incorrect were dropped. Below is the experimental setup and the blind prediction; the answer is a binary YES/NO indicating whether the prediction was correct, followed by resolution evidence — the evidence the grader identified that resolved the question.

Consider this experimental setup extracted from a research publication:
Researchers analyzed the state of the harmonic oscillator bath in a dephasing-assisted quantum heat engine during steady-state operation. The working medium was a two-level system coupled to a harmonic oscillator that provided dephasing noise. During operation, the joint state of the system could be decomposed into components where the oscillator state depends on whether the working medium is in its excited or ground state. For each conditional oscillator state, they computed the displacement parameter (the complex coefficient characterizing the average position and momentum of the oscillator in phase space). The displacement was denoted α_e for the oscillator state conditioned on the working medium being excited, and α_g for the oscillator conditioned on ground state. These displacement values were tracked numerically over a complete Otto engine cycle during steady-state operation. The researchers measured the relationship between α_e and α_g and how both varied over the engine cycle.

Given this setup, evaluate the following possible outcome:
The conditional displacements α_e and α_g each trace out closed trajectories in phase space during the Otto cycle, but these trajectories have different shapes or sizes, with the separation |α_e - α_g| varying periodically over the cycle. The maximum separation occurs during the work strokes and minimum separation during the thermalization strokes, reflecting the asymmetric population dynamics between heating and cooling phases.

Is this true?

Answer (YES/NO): NO